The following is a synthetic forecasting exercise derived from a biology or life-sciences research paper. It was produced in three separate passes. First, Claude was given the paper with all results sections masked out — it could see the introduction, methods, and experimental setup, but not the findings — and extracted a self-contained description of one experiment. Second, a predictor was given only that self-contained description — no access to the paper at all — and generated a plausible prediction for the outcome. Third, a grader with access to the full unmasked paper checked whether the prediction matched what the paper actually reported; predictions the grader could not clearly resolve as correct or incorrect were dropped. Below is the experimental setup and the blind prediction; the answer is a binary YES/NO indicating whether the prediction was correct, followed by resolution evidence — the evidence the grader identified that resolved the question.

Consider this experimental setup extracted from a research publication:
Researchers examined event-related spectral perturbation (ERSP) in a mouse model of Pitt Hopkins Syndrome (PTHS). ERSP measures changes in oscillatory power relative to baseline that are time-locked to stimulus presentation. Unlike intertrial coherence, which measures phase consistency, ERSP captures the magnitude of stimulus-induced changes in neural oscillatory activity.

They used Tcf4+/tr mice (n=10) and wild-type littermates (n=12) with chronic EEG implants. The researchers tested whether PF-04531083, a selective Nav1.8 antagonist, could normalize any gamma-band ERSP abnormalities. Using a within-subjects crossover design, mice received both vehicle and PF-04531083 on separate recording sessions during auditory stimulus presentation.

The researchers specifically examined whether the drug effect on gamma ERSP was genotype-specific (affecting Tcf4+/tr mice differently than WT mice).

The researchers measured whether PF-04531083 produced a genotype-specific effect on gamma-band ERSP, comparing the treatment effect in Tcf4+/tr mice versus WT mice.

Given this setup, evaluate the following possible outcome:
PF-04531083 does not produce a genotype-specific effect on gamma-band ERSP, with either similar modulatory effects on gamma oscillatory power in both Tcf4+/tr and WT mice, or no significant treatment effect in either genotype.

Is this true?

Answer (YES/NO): NO